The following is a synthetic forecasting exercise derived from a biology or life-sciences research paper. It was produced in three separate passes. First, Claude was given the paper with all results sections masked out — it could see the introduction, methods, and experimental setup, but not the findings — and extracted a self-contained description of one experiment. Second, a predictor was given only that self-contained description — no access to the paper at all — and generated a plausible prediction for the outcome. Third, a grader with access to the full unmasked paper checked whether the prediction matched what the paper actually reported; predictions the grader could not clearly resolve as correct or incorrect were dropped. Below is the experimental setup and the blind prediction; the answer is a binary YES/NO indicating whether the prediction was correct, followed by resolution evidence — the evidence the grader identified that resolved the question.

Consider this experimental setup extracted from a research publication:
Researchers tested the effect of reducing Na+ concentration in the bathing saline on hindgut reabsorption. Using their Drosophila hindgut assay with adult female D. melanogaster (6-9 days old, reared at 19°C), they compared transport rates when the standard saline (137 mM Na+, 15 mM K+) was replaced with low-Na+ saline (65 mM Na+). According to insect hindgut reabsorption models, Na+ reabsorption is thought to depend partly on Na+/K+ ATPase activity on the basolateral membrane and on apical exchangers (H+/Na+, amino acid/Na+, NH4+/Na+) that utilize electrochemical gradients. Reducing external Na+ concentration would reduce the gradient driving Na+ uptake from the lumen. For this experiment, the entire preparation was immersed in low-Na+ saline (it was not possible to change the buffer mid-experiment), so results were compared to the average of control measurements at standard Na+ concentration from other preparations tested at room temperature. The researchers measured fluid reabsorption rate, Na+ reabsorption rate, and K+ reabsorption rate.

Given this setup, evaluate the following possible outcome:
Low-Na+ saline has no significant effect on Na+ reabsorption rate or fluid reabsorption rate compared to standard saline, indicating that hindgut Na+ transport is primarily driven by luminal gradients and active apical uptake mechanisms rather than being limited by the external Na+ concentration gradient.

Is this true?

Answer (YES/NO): NO